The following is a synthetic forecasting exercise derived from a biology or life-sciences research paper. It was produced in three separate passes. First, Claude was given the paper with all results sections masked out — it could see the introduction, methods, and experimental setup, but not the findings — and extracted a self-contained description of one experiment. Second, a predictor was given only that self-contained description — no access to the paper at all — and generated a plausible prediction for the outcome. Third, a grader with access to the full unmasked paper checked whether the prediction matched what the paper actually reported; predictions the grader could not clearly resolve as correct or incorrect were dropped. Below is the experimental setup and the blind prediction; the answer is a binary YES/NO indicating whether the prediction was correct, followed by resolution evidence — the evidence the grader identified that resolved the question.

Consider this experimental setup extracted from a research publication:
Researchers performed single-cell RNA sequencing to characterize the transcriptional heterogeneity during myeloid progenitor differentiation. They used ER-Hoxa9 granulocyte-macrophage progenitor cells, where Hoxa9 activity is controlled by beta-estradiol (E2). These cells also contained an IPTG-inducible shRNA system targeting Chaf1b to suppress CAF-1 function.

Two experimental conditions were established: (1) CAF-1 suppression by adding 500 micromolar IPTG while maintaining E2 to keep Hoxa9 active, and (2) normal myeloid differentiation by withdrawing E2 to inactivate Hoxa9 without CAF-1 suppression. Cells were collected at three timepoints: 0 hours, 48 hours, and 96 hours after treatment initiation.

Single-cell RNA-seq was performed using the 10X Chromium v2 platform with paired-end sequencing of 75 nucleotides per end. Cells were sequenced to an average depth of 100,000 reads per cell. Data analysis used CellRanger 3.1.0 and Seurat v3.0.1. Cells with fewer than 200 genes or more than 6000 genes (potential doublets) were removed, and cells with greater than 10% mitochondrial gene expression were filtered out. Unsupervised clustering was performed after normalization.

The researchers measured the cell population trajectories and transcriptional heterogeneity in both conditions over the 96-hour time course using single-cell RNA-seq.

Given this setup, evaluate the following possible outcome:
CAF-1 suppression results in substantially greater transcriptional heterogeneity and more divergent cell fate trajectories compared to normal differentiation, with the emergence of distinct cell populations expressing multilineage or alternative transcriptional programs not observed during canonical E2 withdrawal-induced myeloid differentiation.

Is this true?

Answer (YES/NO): NO